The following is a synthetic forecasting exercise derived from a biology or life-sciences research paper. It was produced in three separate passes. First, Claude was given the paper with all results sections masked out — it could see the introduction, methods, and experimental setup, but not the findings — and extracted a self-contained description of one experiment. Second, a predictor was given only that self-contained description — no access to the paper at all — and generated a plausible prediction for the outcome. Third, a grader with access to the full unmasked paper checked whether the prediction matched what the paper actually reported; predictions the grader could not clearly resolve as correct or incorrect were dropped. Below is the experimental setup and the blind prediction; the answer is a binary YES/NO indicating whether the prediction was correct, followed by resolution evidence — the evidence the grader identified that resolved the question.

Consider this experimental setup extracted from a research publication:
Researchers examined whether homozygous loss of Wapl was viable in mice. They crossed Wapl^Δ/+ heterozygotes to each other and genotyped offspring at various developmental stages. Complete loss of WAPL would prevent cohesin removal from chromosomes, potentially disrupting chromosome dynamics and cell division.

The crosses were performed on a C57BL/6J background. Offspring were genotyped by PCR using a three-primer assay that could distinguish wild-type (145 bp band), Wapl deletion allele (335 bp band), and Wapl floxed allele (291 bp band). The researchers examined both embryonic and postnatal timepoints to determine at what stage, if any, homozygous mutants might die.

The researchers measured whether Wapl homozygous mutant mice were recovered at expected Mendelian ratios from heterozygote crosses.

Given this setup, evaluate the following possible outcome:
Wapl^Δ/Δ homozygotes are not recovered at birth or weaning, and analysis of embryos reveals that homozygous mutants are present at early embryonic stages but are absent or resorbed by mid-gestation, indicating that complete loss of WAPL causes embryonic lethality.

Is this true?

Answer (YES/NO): NO